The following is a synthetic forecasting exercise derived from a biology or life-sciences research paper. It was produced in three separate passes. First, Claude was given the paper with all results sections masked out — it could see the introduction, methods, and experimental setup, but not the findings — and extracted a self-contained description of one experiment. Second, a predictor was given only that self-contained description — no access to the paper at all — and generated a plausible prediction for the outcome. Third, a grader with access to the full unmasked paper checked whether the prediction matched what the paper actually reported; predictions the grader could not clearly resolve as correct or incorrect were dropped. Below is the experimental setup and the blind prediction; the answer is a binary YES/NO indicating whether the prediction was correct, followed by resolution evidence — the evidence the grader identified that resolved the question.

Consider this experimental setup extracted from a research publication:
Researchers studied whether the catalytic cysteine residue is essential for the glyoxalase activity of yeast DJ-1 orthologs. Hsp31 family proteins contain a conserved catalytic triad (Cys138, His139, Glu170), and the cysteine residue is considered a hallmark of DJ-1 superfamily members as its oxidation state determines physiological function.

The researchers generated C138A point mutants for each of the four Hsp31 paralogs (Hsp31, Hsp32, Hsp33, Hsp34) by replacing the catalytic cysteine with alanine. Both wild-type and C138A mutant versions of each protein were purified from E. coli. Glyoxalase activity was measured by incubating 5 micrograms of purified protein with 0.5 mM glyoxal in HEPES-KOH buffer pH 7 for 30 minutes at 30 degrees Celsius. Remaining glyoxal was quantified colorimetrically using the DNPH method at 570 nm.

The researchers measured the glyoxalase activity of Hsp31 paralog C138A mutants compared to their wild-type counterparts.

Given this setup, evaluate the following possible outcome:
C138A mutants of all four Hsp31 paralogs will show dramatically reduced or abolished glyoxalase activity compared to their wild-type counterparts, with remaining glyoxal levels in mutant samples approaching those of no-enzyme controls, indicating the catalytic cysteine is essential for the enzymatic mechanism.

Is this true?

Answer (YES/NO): YES